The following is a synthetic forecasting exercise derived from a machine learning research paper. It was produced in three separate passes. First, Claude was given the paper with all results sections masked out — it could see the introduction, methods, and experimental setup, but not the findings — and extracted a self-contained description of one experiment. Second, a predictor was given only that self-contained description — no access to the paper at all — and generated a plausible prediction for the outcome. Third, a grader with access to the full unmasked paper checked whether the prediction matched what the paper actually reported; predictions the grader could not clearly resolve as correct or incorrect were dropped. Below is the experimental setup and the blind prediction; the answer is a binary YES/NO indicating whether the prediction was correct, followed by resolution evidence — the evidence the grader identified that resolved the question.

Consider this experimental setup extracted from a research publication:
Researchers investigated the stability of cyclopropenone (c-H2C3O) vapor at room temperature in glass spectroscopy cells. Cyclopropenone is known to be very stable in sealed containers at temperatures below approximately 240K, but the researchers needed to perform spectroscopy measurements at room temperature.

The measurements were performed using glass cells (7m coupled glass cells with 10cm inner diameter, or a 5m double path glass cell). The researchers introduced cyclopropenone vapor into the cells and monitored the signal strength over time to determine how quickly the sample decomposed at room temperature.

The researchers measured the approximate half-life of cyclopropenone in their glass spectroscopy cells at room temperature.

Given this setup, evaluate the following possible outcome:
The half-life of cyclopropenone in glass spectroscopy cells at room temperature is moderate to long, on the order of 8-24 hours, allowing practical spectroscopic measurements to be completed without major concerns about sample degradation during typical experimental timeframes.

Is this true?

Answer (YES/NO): NO